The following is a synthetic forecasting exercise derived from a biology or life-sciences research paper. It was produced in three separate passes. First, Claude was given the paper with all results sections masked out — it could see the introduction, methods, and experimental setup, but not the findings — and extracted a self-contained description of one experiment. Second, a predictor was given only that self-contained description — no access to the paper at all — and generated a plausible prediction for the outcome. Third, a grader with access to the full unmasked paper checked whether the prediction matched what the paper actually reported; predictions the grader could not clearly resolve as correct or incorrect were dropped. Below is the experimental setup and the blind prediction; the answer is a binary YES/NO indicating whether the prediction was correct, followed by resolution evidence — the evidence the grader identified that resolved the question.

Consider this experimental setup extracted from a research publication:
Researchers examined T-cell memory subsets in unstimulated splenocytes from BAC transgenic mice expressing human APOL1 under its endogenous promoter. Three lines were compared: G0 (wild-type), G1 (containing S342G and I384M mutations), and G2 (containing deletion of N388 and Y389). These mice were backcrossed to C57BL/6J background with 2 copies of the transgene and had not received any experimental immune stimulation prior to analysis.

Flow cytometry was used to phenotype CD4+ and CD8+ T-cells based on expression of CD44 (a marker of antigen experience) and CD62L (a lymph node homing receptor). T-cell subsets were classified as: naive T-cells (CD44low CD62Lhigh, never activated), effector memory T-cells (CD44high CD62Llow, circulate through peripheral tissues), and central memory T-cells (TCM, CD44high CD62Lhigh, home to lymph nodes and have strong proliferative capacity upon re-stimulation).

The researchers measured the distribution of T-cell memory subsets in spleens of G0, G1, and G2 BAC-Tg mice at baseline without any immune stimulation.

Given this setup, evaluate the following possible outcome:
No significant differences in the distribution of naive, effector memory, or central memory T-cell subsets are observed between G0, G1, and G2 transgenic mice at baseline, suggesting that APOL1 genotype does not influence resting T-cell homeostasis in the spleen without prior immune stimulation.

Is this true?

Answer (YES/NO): NO